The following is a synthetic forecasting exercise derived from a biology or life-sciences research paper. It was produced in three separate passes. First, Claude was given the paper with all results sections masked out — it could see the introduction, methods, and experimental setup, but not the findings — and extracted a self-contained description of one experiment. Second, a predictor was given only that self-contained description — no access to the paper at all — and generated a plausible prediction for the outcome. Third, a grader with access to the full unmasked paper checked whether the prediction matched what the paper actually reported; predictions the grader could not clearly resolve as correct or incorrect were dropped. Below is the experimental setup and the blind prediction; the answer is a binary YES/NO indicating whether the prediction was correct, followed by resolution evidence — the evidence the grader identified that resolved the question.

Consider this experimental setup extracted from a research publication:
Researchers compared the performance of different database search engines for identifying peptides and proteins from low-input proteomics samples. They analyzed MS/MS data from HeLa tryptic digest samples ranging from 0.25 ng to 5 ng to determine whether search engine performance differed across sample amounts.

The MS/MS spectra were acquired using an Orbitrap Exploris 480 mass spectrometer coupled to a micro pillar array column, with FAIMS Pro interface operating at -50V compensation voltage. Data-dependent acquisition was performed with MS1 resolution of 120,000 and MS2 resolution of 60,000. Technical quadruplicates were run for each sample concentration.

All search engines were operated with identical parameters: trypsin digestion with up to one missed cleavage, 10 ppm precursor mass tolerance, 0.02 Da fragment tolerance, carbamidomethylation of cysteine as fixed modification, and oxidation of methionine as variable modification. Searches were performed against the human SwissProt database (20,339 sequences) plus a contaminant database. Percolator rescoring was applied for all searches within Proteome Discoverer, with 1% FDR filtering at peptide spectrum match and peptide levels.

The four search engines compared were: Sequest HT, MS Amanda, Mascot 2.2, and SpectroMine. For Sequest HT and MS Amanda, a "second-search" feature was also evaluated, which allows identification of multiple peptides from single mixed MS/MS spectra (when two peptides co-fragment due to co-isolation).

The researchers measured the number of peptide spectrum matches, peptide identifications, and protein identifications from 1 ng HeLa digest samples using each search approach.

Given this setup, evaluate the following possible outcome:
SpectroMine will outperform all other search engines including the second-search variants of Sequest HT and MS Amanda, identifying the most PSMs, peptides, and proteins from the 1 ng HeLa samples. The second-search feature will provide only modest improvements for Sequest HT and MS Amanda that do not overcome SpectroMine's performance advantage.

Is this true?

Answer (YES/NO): NO